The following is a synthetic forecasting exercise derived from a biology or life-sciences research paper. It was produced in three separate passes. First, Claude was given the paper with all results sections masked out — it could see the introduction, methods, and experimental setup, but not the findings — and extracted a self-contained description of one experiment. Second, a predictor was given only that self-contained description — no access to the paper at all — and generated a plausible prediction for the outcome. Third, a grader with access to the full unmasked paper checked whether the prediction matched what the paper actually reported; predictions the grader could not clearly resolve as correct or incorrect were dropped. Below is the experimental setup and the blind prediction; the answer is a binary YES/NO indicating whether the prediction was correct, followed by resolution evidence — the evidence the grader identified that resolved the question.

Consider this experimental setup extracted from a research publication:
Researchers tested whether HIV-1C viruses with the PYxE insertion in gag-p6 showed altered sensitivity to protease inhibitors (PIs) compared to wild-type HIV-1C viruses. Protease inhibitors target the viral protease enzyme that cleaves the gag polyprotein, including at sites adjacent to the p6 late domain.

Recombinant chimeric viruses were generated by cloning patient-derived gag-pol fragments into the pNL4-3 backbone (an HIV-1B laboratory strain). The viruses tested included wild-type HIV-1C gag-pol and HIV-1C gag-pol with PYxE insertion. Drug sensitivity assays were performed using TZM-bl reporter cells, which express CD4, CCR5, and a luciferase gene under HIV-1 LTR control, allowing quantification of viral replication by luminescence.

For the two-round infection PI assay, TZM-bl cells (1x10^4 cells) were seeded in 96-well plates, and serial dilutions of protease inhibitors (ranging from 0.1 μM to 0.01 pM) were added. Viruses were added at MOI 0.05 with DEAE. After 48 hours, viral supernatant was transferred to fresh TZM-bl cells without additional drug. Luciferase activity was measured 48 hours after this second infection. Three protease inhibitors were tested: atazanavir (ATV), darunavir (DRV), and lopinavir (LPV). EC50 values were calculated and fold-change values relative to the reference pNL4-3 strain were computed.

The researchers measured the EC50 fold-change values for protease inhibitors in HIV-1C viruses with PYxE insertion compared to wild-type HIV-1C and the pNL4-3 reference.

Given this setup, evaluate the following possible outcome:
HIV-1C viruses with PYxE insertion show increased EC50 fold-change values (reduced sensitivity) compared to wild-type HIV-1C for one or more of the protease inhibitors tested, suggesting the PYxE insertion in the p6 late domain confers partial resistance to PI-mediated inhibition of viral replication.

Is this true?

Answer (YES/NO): YES